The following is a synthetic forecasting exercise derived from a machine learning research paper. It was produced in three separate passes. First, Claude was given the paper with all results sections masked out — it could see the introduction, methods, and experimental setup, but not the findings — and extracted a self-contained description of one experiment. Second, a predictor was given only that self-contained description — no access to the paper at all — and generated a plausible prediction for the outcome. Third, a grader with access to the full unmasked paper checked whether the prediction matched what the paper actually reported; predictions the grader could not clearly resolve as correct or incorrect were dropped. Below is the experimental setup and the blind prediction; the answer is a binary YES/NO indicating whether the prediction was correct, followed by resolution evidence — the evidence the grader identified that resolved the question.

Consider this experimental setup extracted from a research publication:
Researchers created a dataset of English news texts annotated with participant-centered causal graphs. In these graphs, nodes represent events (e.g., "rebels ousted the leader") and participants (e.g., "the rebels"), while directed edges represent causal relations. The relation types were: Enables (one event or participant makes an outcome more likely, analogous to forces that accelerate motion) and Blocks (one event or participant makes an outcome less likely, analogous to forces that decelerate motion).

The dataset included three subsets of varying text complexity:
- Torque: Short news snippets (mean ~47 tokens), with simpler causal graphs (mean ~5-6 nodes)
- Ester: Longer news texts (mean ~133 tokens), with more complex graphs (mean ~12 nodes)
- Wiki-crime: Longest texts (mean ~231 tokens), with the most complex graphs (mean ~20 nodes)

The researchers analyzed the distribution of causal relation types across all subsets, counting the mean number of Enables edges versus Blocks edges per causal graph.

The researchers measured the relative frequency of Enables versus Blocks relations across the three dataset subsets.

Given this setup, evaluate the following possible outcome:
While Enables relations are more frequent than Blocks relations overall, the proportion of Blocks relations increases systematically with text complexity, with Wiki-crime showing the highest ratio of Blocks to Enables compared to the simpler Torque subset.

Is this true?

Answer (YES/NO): NO